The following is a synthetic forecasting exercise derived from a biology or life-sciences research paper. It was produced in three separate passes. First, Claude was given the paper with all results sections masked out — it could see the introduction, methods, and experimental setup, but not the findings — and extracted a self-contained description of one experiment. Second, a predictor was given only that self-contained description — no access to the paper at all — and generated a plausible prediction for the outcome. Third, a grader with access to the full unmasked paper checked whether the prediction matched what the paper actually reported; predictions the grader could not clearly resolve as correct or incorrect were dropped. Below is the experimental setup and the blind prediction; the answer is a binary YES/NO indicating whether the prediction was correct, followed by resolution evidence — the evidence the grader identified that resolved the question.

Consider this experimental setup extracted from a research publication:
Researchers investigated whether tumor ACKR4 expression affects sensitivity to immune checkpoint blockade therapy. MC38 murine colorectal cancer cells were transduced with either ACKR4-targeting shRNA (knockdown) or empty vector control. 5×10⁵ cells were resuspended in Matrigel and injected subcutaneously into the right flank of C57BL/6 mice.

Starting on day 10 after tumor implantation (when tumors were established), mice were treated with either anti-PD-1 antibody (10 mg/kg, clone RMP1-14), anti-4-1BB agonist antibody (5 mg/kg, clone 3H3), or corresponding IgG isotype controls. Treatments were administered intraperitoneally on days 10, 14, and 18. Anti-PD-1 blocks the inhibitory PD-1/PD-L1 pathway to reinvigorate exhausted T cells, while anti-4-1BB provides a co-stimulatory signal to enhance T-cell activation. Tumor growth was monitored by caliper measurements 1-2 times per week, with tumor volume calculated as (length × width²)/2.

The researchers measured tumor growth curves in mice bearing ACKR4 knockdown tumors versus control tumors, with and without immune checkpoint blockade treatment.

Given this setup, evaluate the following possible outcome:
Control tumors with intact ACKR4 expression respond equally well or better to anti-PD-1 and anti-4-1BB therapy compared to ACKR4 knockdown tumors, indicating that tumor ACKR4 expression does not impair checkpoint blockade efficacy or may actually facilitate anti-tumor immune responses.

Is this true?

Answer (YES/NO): YES